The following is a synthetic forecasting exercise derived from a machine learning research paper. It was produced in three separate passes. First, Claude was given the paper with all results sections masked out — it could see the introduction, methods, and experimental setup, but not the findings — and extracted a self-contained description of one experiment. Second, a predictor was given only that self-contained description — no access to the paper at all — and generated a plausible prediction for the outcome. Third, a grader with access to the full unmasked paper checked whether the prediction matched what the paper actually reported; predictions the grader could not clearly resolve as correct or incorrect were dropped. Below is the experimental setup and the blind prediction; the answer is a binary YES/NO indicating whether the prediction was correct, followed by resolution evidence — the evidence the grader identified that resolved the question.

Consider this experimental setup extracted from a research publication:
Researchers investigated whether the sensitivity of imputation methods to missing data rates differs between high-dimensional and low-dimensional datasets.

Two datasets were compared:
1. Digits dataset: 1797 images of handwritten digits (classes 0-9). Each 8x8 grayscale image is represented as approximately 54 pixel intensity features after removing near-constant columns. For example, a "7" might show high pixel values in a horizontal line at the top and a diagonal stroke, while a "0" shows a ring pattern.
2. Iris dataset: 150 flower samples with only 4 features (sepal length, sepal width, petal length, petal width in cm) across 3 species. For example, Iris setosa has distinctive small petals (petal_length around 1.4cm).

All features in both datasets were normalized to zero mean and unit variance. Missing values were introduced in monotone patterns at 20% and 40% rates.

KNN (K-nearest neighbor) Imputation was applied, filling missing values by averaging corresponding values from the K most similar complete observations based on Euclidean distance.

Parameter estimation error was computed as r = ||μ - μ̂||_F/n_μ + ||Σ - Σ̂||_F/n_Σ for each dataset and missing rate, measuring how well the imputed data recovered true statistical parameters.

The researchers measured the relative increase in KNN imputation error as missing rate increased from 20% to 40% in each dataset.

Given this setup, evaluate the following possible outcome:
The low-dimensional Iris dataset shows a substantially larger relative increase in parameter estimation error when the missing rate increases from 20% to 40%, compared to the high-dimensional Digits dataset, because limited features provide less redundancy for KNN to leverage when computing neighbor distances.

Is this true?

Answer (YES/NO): YES